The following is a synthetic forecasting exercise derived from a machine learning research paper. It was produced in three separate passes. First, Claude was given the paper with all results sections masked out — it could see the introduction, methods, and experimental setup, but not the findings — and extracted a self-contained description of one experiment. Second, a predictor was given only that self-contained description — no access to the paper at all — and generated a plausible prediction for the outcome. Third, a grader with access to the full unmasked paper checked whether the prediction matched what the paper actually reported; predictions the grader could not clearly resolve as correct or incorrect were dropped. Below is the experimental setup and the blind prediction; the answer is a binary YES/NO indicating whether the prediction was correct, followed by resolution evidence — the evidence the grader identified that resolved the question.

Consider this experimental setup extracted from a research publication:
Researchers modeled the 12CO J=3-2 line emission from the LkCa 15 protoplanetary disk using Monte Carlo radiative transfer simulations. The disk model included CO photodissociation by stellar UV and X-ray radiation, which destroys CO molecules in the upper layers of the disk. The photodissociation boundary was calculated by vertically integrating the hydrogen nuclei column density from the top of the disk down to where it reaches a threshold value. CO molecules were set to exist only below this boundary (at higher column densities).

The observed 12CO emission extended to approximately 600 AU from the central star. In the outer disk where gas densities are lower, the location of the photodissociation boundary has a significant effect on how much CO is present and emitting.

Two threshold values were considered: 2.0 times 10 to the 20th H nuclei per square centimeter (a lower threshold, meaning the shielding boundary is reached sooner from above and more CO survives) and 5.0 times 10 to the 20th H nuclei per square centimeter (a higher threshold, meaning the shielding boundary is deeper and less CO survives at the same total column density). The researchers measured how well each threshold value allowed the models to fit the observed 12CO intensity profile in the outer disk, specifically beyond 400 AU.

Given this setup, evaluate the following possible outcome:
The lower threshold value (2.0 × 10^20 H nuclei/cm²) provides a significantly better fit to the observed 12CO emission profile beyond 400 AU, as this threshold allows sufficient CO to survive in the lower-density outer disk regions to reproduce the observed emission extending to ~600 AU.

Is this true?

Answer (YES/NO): YES